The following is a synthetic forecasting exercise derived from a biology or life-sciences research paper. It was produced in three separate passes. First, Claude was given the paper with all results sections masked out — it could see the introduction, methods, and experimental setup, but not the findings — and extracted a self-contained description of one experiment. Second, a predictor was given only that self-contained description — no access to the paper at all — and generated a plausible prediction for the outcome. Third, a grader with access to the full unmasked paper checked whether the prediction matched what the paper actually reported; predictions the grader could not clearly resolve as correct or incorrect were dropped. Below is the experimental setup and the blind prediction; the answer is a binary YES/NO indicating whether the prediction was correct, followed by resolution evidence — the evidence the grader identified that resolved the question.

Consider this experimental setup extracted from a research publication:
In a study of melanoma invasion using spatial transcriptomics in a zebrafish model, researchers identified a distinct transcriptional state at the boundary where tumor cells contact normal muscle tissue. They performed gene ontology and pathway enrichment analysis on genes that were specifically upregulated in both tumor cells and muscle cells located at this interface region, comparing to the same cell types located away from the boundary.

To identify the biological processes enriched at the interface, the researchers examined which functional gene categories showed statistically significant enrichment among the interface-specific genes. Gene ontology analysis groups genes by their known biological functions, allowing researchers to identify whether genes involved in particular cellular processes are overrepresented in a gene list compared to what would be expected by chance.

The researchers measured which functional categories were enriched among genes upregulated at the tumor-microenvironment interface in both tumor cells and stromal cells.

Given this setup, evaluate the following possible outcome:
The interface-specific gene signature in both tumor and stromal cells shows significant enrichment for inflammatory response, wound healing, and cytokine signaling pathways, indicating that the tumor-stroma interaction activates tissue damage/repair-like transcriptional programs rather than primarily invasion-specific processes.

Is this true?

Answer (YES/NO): NO